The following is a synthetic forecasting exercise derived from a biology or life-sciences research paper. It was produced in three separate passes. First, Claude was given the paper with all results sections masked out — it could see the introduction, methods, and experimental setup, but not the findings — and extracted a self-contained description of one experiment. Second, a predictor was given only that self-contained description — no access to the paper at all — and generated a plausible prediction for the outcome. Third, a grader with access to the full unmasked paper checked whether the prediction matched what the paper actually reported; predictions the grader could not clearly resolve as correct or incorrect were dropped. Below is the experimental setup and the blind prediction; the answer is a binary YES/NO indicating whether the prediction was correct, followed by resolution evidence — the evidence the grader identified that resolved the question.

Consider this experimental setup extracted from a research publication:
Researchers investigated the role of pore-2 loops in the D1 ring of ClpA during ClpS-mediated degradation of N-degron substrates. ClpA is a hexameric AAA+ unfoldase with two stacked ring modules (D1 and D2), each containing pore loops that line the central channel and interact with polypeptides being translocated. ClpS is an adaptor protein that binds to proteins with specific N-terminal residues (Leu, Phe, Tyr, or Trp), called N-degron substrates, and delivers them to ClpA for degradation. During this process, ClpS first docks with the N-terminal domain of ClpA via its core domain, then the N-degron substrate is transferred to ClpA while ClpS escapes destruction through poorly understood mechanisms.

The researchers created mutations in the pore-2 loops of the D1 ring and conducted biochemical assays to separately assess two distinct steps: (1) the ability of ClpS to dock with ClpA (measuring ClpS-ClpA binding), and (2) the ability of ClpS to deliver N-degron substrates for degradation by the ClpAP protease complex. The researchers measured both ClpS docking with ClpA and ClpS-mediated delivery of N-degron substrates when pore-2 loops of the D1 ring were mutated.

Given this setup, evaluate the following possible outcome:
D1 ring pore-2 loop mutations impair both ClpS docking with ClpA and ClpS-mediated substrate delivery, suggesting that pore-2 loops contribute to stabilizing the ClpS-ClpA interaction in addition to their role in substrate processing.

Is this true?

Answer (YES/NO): NO